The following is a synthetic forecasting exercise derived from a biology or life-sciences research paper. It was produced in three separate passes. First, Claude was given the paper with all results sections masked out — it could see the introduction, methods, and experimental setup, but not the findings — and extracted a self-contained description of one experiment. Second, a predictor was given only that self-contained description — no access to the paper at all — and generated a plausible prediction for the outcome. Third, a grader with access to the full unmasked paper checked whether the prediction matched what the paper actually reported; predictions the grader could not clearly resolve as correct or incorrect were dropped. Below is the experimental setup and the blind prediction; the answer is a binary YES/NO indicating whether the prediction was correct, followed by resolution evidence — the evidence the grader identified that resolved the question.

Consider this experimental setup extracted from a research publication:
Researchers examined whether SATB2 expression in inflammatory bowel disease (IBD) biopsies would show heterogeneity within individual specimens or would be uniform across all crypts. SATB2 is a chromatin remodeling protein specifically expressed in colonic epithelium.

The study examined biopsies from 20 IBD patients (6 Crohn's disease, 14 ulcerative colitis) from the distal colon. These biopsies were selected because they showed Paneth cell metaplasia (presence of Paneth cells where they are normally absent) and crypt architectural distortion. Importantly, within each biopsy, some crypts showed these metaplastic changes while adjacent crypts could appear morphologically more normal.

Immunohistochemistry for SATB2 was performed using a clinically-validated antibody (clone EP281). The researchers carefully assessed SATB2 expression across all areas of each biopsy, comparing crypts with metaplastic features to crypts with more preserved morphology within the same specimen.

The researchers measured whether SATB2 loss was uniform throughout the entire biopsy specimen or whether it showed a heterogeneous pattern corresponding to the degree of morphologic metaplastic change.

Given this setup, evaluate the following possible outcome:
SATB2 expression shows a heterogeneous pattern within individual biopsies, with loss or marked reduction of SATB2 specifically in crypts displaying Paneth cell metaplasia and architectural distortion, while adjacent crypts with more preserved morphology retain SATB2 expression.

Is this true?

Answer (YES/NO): NO